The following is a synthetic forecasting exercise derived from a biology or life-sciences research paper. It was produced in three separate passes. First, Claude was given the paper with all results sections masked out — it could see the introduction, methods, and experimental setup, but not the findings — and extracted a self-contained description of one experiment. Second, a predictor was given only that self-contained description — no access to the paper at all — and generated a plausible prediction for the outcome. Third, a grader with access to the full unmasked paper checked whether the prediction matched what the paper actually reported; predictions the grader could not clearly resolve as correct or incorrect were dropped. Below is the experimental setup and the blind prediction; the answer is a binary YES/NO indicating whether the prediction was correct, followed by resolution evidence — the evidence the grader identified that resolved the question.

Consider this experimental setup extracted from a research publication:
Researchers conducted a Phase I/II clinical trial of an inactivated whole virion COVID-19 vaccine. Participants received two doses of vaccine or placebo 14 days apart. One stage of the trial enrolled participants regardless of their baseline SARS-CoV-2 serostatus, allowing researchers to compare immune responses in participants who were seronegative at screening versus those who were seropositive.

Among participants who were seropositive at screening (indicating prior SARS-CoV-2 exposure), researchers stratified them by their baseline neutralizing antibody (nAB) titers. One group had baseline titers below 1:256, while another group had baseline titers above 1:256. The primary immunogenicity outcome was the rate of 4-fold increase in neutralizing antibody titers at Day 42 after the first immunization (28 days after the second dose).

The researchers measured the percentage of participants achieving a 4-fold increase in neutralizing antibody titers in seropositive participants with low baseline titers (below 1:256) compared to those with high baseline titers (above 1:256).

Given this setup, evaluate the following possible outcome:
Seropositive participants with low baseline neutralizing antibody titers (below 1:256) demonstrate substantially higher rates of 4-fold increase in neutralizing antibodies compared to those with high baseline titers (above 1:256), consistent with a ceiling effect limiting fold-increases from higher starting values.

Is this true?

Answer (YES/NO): YES